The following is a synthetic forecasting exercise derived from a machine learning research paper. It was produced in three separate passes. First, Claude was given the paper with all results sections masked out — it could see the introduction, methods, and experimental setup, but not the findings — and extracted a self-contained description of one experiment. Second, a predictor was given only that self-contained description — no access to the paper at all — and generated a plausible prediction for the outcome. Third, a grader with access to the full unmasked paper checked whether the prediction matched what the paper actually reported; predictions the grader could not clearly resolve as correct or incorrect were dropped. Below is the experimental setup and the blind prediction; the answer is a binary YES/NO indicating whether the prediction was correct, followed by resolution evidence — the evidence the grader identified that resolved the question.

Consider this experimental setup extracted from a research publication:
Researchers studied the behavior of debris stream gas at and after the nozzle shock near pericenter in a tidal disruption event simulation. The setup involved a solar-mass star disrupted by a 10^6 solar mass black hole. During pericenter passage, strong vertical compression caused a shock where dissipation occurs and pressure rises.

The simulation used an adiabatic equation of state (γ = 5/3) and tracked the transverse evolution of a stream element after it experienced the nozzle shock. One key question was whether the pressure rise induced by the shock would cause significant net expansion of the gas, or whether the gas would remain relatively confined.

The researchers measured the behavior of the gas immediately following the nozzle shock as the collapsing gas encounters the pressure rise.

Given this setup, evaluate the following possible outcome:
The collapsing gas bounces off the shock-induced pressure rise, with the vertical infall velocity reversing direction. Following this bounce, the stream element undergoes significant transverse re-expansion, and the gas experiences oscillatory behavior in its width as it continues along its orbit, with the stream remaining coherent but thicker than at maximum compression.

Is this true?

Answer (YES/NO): NO